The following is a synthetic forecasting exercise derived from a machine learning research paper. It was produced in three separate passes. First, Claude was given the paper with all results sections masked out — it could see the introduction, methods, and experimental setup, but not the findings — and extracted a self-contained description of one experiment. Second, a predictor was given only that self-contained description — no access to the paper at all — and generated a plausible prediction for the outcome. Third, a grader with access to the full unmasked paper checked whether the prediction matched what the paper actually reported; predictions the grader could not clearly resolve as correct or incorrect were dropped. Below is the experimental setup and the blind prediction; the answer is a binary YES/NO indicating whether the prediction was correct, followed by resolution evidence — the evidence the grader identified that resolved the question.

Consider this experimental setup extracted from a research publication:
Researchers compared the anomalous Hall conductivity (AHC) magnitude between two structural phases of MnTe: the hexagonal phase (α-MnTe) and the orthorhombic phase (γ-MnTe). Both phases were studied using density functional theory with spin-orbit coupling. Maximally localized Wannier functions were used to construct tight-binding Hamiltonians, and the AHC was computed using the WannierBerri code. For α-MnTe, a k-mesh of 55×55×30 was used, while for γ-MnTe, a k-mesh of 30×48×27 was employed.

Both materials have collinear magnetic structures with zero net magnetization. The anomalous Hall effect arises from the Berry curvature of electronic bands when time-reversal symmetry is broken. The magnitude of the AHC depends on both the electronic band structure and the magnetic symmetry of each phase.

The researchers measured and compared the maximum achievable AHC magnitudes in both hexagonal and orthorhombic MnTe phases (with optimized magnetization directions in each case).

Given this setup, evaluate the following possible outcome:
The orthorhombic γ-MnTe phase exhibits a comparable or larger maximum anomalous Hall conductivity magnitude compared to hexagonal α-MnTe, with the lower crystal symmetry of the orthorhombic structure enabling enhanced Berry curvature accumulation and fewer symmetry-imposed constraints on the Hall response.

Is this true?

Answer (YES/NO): YES